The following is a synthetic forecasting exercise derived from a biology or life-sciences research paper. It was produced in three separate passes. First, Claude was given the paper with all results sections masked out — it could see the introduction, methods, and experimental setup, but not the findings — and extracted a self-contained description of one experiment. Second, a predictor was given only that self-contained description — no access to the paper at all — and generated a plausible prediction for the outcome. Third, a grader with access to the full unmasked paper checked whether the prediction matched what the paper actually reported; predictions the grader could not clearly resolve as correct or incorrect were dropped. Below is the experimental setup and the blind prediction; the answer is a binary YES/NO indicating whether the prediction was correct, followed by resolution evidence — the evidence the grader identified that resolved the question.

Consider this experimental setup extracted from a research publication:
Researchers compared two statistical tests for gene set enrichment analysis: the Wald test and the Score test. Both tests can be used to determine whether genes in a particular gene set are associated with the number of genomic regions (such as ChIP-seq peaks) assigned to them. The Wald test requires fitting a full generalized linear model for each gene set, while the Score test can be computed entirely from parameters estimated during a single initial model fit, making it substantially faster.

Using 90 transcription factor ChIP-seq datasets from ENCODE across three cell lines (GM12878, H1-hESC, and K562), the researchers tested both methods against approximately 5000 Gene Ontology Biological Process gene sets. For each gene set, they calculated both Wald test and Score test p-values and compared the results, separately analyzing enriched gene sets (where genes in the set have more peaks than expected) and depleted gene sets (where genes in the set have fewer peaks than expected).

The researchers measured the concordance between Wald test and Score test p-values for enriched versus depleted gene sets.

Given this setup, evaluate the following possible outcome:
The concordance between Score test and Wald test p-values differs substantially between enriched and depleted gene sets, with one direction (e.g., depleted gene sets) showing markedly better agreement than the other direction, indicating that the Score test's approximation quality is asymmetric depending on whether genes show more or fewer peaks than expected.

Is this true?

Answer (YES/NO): NO